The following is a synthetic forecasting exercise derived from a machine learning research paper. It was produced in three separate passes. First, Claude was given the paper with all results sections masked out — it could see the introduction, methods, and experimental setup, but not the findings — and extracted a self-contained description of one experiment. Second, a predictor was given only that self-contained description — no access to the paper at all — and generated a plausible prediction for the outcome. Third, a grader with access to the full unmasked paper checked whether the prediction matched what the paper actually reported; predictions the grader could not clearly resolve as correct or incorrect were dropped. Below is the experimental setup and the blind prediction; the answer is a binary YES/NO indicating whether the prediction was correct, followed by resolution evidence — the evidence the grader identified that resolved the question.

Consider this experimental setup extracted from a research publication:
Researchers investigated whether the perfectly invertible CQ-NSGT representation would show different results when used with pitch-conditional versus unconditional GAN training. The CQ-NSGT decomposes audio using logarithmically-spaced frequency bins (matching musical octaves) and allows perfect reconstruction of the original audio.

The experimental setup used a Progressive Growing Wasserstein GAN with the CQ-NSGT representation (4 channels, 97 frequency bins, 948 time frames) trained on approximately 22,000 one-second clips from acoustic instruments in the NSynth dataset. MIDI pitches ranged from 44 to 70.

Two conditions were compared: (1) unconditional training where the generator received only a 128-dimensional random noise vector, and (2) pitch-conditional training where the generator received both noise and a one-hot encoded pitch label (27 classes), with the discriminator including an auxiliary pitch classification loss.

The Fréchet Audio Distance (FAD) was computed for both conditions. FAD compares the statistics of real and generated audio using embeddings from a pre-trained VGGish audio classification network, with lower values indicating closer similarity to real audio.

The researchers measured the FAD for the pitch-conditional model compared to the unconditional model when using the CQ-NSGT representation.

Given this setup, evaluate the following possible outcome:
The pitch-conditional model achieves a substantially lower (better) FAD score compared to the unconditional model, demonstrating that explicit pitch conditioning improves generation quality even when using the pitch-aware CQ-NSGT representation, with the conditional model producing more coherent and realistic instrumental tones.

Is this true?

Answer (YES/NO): YES